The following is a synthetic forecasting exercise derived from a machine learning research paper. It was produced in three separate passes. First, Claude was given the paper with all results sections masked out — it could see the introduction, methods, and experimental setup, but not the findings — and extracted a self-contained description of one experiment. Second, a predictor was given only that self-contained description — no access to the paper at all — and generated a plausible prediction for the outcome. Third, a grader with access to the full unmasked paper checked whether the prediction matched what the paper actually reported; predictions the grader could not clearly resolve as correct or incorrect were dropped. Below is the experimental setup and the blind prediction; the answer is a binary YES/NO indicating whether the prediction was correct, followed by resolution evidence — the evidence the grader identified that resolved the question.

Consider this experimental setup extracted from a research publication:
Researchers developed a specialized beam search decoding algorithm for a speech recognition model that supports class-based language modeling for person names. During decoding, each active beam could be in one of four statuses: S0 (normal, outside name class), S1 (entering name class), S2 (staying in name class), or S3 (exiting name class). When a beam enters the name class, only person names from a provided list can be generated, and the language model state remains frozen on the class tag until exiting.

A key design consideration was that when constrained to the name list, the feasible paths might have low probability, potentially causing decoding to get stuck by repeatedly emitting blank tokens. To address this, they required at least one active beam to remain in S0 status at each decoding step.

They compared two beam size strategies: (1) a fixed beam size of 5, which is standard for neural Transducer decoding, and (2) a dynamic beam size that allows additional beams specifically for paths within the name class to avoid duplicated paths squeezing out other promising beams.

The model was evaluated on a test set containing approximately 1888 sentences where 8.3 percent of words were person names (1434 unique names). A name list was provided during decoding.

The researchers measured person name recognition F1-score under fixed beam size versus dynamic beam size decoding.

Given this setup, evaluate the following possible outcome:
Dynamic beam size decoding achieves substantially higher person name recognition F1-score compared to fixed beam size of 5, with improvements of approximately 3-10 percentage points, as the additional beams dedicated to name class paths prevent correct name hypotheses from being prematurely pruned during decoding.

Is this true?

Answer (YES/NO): NO